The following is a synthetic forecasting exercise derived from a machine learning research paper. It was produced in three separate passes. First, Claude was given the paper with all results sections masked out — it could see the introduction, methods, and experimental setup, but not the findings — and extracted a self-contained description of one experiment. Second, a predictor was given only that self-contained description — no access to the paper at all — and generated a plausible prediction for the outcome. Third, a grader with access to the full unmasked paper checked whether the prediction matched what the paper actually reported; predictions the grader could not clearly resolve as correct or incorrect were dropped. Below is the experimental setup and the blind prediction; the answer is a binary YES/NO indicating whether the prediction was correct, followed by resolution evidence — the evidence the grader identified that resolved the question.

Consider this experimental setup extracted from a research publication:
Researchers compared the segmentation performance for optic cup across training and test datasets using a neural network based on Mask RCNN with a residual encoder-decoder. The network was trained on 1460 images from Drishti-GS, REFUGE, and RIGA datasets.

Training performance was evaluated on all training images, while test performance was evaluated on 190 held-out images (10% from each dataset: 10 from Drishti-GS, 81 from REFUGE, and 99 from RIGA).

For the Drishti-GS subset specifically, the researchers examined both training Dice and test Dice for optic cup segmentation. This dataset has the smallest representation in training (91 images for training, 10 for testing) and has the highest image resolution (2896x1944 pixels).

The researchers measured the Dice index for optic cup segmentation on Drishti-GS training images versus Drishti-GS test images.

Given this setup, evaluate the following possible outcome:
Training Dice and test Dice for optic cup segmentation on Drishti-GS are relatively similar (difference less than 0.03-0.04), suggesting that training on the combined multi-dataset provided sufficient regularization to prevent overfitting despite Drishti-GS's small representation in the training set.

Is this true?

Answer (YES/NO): NO